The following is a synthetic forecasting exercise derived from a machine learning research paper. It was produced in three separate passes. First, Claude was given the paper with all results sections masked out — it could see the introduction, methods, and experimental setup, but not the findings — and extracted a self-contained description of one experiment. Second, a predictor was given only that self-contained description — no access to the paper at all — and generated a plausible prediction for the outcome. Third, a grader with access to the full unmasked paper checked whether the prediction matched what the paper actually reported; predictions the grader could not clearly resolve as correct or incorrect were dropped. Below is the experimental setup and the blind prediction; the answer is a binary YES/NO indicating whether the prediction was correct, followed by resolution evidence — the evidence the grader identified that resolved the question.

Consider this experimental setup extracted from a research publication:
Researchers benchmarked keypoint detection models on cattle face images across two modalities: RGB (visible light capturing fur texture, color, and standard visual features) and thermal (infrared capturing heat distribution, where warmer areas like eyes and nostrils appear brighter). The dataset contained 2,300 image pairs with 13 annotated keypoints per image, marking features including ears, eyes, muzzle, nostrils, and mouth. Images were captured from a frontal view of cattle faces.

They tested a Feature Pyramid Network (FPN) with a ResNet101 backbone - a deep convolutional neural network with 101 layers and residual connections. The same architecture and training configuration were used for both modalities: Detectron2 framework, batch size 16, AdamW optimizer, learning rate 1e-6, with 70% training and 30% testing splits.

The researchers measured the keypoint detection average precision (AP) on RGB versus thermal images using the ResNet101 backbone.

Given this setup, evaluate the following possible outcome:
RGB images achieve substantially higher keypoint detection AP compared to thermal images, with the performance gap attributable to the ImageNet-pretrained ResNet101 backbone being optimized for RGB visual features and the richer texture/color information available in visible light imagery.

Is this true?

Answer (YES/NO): NO